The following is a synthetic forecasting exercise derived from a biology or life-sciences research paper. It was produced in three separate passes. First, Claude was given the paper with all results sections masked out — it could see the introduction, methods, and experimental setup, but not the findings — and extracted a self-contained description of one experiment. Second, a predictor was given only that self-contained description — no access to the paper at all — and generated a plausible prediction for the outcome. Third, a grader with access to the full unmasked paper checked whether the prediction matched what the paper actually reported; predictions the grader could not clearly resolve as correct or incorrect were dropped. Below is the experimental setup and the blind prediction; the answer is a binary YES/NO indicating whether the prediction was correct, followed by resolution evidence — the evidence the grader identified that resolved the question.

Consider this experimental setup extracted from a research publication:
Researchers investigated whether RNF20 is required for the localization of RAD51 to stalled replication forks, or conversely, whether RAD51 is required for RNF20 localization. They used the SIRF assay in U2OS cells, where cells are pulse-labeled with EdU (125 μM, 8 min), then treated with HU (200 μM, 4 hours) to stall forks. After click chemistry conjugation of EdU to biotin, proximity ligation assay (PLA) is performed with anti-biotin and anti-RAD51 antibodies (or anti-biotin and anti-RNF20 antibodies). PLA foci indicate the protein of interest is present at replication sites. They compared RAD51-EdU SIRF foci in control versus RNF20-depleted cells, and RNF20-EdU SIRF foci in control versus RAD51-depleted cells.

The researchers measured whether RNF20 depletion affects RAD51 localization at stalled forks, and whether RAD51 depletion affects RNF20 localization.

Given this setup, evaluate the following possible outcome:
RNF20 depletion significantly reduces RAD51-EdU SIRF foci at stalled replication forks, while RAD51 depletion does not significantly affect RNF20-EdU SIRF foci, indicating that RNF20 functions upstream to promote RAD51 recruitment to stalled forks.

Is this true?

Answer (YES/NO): YES